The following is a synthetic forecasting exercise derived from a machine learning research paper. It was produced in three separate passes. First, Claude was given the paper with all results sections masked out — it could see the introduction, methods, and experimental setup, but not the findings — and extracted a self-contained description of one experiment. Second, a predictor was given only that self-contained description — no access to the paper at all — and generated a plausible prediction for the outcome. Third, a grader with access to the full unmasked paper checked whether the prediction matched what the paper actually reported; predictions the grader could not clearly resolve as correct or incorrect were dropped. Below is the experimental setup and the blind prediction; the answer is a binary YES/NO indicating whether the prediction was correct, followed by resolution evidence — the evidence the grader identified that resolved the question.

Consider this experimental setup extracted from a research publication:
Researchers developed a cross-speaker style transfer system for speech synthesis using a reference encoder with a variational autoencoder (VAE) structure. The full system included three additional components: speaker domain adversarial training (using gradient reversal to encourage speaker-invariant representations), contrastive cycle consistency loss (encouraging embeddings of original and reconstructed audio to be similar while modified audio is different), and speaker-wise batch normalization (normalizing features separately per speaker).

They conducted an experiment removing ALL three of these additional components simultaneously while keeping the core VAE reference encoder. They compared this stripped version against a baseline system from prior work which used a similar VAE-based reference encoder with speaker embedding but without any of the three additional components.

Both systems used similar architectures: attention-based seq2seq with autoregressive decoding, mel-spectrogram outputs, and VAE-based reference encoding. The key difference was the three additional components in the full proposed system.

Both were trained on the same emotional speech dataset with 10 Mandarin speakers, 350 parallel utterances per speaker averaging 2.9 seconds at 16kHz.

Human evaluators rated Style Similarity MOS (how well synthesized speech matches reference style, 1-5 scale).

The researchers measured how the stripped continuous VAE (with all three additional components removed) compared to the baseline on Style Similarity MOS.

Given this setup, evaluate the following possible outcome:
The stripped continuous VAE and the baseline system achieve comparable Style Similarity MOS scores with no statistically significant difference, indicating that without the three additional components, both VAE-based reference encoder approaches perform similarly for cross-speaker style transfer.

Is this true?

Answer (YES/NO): YES